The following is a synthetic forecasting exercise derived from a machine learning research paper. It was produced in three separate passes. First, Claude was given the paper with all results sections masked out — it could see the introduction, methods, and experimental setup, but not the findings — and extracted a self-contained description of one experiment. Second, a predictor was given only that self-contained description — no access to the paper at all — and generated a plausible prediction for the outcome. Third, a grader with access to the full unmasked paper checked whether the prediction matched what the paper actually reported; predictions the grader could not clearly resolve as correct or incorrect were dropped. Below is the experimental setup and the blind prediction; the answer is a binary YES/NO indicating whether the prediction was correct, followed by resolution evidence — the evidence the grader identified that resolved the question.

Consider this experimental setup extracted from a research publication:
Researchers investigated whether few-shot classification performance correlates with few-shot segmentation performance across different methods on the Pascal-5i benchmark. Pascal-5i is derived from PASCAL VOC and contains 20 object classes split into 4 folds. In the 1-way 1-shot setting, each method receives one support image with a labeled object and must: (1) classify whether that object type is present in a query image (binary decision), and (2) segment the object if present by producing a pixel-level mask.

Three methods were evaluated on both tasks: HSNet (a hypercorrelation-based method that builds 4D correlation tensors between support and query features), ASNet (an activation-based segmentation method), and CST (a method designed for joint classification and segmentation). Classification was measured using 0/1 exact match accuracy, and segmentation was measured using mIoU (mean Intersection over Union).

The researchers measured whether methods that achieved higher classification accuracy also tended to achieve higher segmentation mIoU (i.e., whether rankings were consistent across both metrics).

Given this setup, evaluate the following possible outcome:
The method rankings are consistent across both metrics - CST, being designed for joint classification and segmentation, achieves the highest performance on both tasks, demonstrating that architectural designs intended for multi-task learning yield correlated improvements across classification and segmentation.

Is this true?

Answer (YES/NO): YES